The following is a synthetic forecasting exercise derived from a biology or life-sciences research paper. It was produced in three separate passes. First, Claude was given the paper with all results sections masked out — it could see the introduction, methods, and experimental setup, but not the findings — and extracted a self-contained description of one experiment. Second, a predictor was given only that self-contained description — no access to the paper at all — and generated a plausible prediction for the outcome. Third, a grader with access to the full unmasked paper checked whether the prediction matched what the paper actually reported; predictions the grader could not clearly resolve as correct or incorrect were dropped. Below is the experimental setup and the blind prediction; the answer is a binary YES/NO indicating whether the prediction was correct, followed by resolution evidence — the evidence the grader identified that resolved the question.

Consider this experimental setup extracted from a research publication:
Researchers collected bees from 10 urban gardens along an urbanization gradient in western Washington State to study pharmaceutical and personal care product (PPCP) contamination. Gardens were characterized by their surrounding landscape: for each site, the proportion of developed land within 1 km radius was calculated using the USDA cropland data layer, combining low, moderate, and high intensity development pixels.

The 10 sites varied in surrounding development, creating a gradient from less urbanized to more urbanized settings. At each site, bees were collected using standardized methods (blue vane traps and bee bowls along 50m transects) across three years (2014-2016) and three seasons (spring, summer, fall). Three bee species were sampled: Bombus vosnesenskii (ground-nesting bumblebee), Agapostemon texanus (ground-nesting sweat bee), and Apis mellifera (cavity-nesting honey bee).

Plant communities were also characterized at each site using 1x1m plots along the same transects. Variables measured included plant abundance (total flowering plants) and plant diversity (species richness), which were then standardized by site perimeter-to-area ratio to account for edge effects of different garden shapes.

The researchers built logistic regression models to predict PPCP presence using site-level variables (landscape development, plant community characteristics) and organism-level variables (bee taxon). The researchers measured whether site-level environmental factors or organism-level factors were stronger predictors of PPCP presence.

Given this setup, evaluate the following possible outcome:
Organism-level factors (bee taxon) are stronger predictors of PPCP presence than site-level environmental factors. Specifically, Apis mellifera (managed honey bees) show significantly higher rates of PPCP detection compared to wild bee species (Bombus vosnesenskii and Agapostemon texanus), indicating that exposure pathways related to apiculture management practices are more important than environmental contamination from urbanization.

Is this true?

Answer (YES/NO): NO